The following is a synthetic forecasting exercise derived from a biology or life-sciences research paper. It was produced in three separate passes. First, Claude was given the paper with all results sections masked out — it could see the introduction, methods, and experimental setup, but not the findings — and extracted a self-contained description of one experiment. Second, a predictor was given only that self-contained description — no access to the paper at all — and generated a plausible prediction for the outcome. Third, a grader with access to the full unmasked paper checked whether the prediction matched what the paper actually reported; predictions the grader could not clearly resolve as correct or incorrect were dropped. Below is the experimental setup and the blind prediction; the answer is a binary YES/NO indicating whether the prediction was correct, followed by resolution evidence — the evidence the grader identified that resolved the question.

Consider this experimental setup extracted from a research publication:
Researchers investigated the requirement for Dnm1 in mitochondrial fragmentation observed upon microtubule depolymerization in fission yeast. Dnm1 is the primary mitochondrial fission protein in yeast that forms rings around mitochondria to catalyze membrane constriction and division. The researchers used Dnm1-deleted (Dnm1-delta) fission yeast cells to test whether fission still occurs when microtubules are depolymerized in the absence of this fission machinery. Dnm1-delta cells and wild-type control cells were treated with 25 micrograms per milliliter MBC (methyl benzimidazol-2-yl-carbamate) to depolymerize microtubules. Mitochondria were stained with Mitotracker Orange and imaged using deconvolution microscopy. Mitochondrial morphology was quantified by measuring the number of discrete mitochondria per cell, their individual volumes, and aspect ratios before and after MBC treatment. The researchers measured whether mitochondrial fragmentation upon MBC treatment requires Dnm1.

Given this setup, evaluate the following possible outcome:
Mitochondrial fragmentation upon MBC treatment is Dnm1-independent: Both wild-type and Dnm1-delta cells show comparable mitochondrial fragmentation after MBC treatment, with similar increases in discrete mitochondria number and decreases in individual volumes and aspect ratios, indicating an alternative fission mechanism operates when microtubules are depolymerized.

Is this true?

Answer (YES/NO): NO